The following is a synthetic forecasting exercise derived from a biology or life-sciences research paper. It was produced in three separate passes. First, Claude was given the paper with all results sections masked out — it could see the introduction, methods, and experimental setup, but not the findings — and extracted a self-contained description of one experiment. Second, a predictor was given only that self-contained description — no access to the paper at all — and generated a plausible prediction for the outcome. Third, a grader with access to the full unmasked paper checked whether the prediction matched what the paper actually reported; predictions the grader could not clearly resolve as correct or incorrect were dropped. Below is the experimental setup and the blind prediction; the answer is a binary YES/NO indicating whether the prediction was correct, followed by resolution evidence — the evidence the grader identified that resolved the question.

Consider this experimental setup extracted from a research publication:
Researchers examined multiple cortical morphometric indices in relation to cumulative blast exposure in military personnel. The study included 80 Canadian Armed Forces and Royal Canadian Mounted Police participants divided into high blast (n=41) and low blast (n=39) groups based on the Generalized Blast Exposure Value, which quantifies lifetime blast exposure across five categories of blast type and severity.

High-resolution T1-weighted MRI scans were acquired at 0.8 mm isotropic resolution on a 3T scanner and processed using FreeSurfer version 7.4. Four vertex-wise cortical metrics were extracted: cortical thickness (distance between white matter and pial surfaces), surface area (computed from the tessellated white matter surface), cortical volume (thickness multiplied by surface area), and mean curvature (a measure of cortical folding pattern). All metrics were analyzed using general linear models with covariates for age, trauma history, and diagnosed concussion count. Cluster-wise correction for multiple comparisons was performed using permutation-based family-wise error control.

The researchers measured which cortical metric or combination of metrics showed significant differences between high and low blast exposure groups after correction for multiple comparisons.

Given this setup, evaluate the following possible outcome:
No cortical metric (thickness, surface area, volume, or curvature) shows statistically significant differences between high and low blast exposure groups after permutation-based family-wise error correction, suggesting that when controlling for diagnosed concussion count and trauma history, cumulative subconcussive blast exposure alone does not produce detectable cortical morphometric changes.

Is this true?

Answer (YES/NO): NO